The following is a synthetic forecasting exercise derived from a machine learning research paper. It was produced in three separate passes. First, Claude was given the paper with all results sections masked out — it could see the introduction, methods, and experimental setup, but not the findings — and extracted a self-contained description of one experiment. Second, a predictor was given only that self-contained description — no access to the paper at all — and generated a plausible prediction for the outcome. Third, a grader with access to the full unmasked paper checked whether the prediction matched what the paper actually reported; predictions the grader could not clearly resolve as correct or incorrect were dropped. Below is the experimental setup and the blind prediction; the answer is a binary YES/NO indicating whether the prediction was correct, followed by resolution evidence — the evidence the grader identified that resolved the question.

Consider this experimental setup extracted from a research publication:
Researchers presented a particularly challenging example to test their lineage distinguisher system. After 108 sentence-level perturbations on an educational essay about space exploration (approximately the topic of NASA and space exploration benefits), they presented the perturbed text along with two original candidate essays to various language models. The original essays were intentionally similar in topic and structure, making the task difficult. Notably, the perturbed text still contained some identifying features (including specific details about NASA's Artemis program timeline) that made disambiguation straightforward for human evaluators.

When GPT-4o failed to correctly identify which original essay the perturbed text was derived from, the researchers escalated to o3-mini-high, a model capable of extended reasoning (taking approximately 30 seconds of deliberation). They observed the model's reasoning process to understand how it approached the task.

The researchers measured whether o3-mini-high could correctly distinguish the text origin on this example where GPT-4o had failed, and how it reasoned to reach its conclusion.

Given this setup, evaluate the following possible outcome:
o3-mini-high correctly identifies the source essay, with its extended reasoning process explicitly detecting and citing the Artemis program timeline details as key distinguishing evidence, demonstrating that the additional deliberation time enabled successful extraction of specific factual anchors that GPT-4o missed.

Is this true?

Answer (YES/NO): NO